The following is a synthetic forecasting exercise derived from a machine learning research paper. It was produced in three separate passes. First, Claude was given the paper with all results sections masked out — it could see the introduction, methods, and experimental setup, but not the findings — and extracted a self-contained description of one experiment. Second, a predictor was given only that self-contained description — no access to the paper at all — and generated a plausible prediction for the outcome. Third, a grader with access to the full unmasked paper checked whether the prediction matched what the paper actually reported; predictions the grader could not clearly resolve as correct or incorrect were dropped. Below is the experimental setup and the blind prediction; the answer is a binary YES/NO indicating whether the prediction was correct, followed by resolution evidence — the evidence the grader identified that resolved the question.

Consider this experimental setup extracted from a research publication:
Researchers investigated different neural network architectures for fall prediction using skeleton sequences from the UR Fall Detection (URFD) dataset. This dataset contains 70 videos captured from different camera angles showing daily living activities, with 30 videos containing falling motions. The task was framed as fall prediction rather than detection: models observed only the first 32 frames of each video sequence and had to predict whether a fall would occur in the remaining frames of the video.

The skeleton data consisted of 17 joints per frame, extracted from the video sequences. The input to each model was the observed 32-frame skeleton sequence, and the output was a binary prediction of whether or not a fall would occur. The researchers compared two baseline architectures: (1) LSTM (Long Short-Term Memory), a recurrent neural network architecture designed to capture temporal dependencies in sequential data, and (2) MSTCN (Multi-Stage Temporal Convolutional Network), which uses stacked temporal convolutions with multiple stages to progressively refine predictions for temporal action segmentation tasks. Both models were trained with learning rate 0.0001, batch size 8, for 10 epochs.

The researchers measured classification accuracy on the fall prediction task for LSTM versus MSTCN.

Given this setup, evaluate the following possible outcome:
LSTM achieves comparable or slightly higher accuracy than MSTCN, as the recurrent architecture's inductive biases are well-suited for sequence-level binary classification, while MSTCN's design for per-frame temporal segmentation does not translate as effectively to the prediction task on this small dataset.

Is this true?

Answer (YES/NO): NO